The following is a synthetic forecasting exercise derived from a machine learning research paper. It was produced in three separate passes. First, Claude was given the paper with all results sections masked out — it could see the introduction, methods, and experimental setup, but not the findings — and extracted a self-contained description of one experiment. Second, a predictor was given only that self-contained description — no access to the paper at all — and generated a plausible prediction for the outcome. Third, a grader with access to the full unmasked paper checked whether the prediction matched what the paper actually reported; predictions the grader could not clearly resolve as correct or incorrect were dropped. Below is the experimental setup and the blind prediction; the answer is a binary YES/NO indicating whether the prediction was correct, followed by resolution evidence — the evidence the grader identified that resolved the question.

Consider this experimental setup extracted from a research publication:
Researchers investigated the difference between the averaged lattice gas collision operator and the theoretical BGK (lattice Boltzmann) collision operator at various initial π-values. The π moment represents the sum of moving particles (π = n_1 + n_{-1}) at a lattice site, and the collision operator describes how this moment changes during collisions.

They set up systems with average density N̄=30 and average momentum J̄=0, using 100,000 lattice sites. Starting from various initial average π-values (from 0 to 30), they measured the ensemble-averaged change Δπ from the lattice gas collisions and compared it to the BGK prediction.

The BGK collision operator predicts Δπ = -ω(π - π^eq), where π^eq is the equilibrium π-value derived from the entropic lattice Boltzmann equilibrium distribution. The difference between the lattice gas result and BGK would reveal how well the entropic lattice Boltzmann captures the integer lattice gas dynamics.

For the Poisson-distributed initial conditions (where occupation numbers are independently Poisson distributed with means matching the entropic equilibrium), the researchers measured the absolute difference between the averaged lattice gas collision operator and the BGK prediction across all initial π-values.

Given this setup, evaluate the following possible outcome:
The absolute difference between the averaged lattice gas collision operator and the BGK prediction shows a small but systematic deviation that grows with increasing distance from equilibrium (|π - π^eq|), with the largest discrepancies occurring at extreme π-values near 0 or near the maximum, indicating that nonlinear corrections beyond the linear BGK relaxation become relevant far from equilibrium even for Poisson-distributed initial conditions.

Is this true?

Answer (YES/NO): NO